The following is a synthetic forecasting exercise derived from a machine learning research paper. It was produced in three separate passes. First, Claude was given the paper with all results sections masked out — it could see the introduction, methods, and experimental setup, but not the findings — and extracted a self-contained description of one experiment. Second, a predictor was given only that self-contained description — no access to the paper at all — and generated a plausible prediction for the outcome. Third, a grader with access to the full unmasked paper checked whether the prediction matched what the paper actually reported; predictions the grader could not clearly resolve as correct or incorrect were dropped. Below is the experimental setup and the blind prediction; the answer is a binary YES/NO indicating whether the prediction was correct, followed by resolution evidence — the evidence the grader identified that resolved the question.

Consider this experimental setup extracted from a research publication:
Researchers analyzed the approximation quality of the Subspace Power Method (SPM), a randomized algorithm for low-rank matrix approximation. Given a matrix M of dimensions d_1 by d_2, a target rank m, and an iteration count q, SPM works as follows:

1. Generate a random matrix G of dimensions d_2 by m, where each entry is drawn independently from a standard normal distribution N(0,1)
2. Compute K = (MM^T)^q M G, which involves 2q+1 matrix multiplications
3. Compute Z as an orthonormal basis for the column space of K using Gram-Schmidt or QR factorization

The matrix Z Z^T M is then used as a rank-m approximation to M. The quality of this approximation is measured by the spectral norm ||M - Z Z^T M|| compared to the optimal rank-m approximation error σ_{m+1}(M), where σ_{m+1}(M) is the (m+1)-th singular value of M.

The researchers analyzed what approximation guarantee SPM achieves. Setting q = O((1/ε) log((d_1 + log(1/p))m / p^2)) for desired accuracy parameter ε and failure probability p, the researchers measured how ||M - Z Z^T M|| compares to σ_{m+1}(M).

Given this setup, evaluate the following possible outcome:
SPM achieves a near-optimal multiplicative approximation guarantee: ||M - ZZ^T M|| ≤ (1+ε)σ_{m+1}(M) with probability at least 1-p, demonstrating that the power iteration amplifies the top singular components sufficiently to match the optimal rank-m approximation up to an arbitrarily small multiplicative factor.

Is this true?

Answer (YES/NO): YES